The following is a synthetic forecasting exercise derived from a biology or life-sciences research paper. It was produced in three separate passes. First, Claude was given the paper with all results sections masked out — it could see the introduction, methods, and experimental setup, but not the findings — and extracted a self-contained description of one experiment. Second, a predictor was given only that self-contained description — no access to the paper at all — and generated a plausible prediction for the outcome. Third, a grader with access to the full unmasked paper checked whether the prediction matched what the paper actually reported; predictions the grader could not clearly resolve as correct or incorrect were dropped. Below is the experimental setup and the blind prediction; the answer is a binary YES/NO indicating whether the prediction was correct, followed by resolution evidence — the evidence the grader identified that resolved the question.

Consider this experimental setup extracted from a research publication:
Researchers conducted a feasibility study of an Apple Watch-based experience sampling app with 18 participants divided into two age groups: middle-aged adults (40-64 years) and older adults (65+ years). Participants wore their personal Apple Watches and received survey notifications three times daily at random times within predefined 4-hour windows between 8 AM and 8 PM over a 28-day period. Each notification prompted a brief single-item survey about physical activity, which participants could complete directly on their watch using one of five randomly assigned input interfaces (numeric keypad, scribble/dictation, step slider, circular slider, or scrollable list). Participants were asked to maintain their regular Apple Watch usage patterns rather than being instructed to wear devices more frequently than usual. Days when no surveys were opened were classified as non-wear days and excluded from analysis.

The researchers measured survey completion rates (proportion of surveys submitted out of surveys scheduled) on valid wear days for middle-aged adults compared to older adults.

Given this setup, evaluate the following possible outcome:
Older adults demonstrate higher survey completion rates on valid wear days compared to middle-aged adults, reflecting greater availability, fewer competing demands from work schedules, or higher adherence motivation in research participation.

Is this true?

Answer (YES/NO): YES